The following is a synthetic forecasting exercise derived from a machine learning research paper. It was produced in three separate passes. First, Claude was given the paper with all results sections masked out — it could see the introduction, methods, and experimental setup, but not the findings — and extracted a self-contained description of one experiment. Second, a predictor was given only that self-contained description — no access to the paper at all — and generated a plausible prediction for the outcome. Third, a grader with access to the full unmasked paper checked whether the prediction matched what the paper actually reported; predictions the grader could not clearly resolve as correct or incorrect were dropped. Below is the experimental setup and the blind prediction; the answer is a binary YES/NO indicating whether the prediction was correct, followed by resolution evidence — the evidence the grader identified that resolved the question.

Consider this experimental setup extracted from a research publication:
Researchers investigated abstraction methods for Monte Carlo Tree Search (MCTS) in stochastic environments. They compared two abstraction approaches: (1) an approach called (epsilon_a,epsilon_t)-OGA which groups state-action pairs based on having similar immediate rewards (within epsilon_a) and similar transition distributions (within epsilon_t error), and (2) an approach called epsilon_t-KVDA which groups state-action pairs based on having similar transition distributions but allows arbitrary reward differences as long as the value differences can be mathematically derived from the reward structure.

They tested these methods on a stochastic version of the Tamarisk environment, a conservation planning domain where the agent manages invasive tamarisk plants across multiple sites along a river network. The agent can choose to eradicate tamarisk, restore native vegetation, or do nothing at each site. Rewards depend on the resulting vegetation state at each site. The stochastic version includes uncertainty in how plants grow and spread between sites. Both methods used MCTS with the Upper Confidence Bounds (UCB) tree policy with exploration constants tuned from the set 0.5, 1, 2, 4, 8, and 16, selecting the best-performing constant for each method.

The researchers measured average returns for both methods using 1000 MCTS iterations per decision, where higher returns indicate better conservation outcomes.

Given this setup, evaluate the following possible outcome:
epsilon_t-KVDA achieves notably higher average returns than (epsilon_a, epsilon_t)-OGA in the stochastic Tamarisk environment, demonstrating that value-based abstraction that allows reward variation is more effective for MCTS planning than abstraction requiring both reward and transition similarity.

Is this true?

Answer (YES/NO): NO